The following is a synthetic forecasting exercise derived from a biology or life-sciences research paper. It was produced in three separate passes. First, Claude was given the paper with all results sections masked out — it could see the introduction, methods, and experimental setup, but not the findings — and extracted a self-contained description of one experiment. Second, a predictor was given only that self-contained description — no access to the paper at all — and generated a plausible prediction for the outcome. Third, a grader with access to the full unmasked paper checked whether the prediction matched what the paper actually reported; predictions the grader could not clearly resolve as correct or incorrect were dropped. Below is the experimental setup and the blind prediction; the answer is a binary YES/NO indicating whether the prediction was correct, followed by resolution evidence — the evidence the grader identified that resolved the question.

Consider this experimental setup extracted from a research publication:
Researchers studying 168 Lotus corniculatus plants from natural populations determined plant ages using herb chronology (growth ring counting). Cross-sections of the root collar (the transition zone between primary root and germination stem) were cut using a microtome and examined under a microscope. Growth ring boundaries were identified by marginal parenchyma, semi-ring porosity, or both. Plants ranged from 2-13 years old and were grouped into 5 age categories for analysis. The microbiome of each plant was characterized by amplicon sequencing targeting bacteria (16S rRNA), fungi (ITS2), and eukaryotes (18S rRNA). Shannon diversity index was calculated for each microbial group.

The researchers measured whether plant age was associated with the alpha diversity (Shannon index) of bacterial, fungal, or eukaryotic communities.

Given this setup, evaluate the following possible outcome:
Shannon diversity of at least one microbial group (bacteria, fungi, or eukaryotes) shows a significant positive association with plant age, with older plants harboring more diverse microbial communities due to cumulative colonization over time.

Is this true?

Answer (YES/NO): NO